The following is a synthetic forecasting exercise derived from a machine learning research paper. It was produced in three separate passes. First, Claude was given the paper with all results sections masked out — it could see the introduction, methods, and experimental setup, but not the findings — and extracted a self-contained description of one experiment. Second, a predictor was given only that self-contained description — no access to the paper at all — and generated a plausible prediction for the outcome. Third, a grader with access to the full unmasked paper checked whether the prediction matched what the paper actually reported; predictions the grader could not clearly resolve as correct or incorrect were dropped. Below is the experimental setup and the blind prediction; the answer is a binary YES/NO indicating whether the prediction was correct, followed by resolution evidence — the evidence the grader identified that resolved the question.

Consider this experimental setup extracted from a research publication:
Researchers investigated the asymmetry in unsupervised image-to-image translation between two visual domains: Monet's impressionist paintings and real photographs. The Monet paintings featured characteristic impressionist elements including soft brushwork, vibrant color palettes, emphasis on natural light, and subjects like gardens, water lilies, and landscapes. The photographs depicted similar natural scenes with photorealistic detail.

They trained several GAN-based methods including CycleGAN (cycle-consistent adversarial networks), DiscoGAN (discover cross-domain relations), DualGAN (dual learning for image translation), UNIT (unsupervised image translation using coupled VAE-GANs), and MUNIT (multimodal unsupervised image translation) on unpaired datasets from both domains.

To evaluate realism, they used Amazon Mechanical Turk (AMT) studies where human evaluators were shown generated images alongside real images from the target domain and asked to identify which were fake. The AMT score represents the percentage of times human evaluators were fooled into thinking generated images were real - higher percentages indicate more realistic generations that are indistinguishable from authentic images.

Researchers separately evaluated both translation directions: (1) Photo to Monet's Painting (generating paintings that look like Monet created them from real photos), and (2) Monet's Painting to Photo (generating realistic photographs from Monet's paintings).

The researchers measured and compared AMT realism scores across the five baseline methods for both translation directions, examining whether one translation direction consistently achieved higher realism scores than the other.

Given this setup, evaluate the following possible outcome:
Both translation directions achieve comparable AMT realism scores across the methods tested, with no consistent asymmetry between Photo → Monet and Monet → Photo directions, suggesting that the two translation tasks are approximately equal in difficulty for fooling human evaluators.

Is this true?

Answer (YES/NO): NO